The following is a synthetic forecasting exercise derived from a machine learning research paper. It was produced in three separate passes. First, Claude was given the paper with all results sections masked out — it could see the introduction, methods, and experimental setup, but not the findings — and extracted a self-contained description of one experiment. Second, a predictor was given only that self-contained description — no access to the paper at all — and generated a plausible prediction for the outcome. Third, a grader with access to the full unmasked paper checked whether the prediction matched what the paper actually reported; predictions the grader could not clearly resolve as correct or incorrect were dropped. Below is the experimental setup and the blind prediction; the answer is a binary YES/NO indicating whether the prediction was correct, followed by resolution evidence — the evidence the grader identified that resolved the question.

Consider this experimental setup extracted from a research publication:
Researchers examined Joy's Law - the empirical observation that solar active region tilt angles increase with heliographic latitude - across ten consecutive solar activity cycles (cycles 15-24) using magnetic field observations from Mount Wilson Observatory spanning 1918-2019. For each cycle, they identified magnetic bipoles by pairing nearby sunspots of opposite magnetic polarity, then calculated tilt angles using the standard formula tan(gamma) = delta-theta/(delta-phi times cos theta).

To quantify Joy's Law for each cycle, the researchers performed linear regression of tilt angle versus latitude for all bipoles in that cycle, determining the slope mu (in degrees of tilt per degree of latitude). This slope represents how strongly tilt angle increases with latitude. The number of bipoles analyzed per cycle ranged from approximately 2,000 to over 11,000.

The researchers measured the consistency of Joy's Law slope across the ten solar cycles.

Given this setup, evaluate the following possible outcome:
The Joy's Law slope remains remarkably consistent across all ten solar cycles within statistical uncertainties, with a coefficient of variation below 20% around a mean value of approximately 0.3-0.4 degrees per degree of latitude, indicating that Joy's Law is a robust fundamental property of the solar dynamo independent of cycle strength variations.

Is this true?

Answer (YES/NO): NO